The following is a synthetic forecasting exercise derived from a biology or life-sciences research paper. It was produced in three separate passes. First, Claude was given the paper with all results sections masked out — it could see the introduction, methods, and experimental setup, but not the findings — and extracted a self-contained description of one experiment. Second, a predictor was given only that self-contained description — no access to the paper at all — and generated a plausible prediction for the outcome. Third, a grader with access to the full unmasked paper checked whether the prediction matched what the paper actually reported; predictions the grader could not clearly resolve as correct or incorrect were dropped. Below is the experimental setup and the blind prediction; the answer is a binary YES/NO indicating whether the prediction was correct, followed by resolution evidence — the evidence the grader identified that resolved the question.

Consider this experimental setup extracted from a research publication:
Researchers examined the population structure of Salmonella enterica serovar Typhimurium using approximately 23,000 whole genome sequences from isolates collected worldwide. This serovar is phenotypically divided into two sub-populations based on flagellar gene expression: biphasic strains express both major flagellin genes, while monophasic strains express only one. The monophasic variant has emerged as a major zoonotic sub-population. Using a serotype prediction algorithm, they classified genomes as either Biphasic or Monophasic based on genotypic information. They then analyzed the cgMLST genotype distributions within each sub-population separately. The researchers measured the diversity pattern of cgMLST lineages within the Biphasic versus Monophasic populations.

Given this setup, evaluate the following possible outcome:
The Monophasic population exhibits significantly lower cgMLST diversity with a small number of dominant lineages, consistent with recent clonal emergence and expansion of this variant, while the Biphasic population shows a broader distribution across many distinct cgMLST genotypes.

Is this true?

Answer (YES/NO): YES